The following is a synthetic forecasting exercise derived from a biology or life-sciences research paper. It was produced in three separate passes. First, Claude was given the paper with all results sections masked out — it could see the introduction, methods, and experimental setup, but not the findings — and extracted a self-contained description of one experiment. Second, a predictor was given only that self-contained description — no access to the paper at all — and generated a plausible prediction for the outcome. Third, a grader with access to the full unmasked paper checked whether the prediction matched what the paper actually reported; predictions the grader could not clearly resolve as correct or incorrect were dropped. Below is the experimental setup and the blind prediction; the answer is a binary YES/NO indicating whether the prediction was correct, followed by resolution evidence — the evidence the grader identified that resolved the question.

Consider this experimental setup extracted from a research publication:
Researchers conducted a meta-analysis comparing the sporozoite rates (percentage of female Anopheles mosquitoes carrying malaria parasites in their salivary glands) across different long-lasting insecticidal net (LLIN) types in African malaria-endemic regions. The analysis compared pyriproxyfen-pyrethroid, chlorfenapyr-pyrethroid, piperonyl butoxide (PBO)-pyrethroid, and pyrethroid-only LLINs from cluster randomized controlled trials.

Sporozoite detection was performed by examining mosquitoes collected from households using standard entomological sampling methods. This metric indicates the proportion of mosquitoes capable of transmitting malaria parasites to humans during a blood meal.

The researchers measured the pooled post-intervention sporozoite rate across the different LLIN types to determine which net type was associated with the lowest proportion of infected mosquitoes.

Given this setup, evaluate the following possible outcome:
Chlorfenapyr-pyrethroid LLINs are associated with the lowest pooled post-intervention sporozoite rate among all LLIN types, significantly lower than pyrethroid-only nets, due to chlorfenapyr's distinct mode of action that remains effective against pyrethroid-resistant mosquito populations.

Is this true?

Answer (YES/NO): YES